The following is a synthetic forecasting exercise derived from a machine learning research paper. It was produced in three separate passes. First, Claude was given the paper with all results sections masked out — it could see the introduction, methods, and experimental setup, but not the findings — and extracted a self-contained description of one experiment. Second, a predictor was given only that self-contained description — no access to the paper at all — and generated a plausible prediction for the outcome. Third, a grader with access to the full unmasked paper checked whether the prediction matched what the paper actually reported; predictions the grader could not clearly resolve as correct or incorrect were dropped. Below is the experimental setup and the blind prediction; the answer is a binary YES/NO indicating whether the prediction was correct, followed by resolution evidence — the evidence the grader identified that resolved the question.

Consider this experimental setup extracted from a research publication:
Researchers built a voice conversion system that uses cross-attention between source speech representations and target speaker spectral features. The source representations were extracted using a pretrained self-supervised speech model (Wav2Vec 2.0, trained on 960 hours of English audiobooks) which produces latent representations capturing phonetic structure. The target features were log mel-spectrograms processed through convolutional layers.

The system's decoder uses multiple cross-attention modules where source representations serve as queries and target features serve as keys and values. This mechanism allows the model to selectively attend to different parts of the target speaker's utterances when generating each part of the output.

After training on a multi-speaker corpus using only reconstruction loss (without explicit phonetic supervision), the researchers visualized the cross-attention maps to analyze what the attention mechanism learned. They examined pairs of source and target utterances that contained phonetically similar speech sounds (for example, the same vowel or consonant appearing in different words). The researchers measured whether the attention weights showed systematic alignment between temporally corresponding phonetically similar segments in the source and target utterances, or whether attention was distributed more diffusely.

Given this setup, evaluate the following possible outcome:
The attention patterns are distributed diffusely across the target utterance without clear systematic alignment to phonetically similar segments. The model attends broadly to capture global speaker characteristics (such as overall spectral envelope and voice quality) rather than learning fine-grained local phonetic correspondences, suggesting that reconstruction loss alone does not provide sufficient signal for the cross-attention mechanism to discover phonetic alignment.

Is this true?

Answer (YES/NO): NO